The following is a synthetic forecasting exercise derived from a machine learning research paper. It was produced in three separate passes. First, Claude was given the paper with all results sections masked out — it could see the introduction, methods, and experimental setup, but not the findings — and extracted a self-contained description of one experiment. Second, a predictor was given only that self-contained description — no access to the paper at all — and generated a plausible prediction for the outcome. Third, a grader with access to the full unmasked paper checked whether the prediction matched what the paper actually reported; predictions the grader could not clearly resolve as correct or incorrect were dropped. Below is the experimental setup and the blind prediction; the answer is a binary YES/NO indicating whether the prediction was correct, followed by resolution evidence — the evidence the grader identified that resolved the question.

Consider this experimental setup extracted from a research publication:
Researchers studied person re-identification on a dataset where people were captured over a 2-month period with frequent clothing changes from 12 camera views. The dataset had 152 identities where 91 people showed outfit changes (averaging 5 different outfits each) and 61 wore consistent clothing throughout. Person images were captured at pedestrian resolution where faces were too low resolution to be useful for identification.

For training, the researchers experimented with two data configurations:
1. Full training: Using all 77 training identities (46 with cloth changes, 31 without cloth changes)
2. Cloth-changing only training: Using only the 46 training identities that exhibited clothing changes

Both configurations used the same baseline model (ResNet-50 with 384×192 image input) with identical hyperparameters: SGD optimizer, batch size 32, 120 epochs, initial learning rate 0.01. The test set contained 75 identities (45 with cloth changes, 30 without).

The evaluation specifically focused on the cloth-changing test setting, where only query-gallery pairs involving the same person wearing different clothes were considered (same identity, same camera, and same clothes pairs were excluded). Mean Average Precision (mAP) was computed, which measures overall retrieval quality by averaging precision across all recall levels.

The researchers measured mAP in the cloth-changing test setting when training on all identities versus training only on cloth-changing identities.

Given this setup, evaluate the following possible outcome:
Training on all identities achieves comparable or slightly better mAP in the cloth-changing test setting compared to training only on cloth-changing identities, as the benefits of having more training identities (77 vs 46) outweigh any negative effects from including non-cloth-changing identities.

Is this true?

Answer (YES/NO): YES